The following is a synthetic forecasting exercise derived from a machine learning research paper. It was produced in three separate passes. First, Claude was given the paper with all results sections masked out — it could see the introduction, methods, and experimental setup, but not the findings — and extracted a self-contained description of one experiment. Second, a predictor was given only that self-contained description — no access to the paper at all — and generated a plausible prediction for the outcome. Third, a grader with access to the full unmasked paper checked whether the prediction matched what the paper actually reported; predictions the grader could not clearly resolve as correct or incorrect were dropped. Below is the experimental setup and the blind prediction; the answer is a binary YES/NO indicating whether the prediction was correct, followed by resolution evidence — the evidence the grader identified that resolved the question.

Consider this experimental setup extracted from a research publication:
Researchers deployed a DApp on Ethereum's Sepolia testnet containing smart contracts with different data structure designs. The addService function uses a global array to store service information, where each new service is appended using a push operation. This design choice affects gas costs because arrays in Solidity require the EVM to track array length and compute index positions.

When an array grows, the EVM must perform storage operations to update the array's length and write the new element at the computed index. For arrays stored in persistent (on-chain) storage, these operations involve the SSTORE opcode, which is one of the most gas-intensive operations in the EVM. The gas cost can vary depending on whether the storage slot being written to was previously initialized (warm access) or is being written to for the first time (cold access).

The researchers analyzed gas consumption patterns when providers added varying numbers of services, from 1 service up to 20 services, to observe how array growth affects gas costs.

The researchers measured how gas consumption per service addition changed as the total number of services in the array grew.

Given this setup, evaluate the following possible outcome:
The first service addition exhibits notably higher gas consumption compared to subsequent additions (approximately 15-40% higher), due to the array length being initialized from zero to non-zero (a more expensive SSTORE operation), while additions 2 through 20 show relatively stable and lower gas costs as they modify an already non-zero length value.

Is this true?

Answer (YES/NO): NO